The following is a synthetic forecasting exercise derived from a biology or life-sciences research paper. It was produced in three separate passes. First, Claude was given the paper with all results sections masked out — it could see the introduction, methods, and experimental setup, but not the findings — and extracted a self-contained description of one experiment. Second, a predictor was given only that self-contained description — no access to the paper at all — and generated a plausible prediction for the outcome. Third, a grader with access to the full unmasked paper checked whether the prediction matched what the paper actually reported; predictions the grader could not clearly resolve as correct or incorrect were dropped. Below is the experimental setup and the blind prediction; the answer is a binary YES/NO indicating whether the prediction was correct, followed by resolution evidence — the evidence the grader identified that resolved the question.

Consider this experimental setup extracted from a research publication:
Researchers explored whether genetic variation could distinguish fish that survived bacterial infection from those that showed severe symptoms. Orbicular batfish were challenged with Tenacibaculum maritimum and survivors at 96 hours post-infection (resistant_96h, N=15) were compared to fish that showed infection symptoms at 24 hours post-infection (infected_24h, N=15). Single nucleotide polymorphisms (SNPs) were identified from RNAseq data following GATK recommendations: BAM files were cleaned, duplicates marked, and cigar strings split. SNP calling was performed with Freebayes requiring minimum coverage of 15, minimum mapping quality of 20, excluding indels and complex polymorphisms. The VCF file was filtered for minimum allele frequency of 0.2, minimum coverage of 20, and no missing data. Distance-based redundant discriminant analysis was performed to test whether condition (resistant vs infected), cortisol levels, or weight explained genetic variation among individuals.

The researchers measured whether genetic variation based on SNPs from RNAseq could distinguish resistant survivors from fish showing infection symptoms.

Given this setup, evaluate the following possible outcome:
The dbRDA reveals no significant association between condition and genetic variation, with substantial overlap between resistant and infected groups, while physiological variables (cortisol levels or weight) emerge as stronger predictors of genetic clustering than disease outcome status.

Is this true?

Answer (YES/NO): NO